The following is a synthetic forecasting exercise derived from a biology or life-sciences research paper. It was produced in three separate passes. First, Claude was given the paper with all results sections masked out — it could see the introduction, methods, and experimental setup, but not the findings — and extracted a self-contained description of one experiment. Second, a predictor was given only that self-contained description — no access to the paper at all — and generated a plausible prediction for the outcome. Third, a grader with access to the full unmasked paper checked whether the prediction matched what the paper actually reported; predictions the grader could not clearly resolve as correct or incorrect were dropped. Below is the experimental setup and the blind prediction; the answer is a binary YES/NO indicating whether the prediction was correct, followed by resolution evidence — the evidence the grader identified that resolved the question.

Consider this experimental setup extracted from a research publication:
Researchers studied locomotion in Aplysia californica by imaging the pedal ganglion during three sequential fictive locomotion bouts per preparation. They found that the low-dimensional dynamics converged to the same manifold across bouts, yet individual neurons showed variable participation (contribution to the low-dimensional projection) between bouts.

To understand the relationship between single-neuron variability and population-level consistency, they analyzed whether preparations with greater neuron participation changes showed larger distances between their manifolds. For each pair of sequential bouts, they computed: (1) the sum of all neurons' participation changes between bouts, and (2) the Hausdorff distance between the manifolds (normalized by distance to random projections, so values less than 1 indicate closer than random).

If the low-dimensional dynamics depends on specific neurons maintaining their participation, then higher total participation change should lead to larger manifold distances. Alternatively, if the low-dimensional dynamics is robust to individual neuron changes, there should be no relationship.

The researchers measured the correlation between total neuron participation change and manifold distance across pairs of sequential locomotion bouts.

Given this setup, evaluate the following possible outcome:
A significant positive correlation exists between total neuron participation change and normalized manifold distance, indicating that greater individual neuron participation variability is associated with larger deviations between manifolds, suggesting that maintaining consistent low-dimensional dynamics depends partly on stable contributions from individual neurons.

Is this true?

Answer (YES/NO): NO